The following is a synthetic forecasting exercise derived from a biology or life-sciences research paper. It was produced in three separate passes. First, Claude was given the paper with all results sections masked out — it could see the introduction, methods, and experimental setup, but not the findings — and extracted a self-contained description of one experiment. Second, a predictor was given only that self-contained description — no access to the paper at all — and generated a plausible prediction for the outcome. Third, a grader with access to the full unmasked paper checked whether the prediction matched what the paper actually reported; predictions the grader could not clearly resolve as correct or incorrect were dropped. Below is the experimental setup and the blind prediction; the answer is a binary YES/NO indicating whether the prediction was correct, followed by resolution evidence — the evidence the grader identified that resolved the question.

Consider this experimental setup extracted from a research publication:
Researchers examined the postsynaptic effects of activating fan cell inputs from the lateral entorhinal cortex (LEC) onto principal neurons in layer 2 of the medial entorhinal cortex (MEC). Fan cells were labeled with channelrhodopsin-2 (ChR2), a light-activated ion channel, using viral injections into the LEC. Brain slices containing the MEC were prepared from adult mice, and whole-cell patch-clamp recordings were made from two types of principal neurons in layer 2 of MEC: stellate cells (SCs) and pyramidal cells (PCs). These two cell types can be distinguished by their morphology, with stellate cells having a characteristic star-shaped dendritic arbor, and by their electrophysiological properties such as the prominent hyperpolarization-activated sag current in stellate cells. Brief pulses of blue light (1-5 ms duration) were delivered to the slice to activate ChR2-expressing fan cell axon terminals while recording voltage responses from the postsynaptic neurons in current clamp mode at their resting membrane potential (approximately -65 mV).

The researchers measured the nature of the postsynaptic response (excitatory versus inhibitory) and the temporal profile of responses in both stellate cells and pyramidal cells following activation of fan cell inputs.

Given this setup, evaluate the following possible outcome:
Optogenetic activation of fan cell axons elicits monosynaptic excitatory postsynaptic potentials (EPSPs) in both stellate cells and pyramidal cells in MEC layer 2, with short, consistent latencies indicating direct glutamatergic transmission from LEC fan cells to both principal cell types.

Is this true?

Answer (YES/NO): YES